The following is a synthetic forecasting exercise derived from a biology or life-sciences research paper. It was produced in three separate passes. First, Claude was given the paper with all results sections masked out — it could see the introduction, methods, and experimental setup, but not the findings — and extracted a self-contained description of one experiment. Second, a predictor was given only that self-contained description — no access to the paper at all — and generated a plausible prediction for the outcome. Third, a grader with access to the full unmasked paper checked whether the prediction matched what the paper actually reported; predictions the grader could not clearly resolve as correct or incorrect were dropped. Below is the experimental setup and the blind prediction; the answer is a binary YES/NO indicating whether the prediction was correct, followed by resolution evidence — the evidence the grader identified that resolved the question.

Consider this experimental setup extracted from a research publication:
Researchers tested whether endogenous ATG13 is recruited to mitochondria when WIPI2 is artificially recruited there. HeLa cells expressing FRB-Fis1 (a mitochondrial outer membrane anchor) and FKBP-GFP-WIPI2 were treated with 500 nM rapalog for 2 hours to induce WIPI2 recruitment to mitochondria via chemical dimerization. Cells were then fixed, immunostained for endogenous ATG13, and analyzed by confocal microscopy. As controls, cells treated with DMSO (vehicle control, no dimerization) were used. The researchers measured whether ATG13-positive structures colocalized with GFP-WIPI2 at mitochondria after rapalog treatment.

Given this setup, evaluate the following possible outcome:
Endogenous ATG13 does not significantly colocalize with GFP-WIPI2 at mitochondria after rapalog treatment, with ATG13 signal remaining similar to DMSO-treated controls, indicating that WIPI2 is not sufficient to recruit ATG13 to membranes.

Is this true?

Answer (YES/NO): NO